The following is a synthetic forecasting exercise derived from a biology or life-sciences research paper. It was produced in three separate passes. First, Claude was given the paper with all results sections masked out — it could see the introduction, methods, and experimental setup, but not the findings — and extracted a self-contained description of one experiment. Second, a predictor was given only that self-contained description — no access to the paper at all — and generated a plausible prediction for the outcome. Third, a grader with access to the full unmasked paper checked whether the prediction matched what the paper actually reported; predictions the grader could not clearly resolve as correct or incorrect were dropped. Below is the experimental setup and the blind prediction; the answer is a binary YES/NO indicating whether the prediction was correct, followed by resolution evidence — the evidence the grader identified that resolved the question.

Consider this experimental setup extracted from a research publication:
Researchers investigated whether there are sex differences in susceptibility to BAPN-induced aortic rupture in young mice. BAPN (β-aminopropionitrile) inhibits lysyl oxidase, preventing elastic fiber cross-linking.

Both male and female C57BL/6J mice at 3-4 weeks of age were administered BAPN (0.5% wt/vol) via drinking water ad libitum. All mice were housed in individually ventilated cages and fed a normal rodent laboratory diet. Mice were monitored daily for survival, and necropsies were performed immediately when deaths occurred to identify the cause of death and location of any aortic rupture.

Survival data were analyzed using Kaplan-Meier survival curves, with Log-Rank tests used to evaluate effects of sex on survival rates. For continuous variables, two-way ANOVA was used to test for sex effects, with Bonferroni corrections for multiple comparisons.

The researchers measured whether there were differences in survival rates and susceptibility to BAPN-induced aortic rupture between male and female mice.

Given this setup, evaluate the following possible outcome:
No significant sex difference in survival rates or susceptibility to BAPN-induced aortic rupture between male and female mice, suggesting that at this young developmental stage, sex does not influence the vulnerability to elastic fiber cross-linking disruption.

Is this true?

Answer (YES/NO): NO